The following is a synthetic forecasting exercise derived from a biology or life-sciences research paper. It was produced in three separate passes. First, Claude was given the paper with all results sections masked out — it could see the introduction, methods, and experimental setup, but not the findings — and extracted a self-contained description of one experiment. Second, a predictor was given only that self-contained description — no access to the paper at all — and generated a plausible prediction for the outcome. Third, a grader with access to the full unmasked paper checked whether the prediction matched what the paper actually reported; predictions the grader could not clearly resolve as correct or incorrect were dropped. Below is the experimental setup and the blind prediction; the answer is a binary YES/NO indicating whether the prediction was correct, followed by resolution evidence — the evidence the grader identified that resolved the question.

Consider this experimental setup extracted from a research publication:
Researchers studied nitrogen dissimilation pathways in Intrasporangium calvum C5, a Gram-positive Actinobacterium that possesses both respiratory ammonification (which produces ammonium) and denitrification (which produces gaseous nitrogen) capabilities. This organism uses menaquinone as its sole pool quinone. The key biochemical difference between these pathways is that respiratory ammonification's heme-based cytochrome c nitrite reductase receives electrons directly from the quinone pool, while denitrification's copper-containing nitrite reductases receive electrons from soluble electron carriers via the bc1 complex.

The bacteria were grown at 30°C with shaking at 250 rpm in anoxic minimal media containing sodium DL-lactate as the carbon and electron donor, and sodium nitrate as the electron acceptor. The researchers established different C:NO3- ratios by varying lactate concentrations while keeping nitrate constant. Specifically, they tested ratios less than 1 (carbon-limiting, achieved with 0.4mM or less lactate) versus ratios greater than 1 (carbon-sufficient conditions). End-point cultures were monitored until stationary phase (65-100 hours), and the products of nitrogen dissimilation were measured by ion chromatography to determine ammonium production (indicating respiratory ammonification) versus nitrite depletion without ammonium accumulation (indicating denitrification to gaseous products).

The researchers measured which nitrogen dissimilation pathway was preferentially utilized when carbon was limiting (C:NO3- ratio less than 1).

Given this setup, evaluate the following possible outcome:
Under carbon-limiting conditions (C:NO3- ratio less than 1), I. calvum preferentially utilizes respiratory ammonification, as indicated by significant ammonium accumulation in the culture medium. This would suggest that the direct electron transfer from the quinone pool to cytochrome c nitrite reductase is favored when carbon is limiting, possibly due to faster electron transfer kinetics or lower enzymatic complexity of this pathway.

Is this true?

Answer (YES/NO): YES